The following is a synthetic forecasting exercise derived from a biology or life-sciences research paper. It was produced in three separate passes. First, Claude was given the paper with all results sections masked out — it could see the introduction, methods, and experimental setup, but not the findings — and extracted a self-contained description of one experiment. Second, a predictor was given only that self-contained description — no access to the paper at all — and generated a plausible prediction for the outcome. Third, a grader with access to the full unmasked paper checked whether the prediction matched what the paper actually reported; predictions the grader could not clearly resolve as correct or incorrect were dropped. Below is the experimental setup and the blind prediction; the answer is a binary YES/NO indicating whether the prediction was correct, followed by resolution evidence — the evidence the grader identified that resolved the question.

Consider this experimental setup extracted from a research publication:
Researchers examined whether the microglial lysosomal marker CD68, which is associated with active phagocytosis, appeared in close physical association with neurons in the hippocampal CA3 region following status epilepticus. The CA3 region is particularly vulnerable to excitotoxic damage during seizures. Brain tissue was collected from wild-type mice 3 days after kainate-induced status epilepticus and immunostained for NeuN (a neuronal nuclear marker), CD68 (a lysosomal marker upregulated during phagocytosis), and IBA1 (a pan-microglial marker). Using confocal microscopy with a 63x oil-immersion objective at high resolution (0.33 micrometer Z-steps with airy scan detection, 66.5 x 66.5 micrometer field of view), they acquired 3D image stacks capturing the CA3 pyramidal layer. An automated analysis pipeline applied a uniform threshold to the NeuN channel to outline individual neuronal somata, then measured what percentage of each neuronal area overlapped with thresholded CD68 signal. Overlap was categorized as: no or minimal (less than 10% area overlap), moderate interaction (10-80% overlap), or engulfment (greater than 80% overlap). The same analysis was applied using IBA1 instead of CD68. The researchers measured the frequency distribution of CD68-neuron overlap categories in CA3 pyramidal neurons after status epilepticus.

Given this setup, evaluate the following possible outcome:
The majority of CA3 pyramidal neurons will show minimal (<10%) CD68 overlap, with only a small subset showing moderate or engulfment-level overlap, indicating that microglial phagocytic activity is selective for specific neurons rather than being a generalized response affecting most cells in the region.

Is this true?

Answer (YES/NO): NO